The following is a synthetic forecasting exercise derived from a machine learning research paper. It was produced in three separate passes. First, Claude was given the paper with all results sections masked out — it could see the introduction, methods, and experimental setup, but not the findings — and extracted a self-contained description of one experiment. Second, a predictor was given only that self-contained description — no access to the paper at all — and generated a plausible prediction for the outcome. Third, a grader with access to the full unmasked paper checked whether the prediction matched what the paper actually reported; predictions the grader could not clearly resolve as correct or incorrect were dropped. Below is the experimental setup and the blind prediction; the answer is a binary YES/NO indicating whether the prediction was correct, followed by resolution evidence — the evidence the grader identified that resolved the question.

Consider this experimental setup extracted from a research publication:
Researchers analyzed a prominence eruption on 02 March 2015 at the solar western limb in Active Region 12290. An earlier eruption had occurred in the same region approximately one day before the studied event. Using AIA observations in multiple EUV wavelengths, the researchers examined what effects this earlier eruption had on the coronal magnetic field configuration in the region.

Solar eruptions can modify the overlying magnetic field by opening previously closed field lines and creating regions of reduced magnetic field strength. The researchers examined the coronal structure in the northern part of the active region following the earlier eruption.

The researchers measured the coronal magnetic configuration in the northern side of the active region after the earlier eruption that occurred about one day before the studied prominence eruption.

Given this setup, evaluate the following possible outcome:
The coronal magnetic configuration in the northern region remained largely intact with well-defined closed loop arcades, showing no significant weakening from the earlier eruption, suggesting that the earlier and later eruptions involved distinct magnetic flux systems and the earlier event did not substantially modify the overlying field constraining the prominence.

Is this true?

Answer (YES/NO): NO